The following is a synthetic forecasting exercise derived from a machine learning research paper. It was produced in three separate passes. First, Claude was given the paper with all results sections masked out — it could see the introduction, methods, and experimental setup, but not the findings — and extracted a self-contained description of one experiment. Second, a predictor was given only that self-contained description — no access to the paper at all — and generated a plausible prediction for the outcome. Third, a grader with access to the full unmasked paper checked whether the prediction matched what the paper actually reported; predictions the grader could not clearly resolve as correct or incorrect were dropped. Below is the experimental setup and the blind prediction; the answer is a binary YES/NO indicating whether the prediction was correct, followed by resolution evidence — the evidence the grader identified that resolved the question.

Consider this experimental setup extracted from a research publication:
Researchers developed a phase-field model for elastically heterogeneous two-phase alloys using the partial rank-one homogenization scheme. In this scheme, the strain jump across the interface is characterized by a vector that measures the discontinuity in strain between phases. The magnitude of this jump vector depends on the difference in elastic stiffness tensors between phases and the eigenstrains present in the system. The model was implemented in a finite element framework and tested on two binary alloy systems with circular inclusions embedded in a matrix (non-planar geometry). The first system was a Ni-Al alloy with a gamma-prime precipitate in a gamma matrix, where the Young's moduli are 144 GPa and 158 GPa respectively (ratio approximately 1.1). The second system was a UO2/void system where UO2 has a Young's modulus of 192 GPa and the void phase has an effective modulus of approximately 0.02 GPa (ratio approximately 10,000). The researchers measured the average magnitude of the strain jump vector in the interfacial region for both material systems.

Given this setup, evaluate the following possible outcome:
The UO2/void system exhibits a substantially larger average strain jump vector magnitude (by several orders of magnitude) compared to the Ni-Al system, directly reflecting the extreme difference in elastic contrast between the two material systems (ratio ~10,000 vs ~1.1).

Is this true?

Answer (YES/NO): NO